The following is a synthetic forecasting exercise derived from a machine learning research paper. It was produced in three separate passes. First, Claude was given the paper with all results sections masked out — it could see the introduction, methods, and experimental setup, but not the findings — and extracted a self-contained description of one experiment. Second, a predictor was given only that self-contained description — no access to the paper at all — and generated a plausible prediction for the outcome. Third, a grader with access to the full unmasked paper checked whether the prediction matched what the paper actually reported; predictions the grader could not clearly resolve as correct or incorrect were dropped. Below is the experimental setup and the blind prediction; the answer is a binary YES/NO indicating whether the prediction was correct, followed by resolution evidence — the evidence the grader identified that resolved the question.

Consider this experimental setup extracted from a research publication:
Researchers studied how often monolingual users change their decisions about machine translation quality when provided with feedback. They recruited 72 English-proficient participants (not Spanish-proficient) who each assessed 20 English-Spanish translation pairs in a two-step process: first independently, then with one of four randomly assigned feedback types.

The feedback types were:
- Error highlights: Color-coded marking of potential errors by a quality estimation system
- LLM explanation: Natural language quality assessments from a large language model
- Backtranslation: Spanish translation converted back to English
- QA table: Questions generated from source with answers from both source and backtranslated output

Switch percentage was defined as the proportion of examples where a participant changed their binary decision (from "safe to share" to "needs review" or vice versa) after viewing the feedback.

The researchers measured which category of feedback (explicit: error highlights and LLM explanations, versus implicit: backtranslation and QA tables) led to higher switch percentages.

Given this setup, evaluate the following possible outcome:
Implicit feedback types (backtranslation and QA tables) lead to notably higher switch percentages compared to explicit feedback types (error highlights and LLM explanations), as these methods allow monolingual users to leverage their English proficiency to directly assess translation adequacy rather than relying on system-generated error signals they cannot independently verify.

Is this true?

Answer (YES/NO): NO